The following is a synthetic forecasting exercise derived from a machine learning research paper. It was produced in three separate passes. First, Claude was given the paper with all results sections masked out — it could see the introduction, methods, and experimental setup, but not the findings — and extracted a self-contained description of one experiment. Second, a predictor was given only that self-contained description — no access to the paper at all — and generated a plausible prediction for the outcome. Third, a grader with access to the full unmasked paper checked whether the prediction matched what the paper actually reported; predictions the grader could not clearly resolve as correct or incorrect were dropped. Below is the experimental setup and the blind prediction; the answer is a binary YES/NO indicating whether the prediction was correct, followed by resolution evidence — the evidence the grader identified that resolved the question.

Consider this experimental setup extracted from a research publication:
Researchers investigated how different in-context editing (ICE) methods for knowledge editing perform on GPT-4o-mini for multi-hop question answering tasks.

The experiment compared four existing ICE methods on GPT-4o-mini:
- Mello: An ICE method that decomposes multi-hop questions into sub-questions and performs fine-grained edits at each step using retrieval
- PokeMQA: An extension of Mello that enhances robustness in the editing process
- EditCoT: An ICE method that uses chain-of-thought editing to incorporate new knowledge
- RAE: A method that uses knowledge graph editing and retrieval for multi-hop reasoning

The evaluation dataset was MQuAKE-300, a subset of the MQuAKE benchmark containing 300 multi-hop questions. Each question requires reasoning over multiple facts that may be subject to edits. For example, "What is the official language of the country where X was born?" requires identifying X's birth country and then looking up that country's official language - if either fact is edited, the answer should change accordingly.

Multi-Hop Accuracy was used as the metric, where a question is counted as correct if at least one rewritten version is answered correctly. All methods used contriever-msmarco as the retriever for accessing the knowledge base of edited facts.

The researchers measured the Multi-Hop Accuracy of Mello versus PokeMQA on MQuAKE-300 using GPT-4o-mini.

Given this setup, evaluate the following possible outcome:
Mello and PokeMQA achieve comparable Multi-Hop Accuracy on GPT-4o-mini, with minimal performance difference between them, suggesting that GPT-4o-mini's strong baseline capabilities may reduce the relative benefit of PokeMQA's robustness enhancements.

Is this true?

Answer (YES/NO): NO